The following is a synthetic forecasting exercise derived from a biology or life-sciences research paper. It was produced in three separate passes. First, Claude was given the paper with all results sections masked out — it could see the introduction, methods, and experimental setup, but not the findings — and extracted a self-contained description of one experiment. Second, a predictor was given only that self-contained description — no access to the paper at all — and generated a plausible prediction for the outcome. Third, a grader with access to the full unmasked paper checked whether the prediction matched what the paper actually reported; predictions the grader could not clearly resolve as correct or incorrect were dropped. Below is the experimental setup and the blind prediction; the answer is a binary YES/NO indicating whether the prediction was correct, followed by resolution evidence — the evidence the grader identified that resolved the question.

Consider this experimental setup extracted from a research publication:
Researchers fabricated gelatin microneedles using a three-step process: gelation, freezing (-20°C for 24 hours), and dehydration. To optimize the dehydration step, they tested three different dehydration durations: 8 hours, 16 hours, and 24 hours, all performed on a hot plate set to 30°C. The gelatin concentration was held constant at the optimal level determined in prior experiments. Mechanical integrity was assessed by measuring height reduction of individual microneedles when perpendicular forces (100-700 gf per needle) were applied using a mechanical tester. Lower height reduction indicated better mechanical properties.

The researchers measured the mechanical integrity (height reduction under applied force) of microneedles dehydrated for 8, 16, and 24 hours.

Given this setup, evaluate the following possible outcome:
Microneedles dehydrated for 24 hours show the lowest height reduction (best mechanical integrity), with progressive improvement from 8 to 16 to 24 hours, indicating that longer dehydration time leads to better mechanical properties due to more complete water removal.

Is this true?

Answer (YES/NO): YES